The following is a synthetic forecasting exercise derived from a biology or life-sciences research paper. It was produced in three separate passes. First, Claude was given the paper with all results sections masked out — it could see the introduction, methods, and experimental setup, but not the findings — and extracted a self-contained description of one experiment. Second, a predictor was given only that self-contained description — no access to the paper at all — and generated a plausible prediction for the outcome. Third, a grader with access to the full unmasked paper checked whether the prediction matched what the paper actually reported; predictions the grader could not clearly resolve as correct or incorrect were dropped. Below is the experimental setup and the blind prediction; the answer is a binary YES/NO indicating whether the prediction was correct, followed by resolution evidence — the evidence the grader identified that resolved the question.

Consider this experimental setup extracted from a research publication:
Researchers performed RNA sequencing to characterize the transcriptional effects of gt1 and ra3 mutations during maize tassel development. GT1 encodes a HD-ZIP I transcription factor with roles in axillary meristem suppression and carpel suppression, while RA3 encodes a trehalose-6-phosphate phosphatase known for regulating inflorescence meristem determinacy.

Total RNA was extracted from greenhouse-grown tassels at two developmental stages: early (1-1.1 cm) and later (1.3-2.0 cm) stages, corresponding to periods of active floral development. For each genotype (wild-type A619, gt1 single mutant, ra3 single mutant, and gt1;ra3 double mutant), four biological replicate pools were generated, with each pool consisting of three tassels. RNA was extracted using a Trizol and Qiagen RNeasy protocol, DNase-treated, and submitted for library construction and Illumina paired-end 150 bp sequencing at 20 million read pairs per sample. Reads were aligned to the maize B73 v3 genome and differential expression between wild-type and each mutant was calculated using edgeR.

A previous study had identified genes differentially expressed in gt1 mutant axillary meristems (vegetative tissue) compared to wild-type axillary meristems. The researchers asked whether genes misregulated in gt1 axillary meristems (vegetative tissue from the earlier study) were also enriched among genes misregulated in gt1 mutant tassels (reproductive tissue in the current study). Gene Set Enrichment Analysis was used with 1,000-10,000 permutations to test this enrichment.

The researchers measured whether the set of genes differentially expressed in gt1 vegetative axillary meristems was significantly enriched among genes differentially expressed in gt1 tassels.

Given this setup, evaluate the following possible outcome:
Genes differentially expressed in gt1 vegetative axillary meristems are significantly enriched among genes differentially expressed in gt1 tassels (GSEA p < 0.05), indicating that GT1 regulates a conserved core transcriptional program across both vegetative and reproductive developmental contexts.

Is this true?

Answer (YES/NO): YES